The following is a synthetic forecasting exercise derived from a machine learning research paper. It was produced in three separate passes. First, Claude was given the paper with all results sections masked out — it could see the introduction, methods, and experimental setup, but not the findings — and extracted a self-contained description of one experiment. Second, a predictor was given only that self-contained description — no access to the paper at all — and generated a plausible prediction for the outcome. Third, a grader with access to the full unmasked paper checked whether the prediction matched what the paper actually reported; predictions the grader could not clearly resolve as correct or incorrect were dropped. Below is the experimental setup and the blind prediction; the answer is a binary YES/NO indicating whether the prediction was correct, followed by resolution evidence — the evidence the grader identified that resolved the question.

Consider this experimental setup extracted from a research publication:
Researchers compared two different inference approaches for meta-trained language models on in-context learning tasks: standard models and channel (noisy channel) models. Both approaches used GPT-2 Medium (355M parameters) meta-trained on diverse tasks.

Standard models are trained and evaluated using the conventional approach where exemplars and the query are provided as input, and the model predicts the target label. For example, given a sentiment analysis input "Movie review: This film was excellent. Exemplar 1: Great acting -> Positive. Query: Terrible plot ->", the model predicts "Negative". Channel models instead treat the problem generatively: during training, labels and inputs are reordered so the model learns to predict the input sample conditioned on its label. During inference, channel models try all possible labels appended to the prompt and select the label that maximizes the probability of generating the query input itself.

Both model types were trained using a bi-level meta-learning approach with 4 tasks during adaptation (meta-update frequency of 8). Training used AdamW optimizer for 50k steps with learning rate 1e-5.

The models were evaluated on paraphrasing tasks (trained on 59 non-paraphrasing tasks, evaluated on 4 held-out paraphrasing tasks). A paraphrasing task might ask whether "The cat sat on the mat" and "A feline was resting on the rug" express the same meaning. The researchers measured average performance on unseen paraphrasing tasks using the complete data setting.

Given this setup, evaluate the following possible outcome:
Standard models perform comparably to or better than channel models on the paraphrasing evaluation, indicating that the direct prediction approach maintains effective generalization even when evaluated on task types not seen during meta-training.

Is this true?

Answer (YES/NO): NO